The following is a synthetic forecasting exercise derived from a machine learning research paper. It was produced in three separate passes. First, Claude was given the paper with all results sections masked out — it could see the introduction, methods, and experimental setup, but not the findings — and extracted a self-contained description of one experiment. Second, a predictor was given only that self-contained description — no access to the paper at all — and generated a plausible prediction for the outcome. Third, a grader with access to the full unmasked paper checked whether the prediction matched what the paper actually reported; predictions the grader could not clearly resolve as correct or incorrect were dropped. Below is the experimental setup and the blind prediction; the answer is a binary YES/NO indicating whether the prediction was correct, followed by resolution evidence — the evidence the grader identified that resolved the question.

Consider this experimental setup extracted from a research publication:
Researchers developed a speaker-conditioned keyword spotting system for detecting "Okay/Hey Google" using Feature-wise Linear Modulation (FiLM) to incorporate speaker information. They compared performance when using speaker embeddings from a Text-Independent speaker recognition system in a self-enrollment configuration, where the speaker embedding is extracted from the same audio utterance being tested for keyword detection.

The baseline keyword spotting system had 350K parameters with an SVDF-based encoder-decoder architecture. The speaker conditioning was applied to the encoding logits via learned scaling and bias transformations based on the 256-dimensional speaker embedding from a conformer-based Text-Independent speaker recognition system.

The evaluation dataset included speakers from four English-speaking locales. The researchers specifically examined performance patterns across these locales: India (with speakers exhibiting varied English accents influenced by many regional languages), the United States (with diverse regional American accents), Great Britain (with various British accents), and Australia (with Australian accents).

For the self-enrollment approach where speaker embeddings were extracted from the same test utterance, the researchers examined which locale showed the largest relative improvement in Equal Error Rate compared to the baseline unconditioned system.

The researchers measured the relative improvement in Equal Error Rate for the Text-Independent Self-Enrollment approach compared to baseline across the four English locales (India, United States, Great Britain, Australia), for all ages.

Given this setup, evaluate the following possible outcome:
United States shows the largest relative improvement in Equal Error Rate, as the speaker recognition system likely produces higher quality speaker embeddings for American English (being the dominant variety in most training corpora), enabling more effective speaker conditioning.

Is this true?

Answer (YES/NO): NO